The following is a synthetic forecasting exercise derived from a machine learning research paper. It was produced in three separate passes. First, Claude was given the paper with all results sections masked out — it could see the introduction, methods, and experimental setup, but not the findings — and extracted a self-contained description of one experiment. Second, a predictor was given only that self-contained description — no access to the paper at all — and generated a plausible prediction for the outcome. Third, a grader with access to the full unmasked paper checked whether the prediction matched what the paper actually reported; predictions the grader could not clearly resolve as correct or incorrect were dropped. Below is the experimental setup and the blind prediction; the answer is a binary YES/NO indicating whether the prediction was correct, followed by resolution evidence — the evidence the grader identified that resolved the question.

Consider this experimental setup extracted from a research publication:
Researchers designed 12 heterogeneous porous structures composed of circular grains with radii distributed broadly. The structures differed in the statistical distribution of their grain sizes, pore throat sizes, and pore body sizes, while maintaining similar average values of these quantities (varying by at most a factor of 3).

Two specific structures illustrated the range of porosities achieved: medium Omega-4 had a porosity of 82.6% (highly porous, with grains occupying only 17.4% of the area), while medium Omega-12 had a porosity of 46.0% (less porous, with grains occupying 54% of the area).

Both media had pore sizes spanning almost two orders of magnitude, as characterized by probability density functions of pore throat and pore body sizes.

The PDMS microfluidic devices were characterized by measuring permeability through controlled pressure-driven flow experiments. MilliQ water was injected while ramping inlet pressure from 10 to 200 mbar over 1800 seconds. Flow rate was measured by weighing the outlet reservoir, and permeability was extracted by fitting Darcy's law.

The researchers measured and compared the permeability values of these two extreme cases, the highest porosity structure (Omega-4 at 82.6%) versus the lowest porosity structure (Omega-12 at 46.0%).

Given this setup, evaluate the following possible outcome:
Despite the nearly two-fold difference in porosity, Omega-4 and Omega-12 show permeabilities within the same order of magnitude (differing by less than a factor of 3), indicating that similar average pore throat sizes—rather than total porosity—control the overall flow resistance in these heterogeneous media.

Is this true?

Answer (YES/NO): NO